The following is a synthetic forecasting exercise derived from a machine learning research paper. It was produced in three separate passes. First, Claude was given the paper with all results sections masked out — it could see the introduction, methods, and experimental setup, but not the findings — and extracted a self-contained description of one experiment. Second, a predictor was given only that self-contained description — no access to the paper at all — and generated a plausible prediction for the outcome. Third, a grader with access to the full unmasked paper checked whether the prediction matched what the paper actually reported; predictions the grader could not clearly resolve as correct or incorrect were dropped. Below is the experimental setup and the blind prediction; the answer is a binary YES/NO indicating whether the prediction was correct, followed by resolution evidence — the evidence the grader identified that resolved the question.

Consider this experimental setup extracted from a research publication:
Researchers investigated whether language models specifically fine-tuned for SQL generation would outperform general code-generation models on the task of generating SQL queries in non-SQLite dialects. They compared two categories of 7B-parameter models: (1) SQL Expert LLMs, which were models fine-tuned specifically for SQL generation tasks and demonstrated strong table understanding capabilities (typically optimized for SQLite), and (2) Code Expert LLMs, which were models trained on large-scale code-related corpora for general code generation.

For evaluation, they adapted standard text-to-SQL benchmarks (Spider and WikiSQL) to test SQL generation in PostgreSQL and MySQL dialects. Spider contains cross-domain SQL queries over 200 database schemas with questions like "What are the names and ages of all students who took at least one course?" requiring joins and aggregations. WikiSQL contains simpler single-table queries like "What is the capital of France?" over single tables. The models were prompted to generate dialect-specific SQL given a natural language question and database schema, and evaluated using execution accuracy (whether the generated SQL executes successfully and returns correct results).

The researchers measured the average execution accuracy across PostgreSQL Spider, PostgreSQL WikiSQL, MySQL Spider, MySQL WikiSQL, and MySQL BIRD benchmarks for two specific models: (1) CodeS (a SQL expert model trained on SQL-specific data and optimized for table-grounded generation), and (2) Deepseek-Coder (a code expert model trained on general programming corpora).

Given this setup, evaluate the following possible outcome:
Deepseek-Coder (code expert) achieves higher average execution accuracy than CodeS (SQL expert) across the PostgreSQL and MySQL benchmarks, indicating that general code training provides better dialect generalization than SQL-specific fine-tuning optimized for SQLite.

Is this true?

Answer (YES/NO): YES